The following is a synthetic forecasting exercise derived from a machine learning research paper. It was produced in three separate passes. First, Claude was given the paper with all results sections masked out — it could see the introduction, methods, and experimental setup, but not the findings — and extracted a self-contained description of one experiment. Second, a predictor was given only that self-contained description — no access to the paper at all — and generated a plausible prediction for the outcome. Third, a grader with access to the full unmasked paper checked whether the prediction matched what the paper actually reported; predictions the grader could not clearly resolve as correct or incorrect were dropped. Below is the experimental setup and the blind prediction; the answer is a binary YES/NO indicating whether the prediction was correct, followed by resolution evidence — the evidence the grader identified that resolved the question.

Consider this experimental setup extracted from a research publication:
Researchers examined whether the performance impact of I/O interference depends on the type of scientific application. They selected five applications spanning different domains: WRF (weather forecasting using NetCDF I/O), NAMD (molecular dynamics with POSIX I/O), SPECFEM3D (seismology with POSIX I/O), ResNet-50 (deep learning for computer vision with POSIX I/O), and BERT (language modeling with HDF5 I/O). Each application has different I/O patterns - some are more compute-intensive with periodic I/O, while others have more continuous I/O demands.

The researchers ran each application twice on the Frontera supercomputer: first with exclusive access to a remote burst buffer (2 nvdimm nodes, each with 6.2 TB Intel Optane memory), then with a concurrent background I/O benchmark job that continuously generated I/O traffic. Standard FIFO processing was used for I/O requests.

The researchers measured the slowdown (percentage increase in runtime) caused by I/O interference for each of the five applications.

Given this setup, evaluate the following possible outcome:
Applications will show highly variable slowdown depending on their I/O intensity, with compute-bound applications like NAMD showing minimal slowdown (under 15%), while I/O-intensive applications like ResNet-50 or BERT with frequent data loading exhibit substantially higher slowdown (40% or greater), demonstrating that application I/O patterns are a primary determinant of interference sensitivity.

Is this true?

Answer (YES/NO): NO